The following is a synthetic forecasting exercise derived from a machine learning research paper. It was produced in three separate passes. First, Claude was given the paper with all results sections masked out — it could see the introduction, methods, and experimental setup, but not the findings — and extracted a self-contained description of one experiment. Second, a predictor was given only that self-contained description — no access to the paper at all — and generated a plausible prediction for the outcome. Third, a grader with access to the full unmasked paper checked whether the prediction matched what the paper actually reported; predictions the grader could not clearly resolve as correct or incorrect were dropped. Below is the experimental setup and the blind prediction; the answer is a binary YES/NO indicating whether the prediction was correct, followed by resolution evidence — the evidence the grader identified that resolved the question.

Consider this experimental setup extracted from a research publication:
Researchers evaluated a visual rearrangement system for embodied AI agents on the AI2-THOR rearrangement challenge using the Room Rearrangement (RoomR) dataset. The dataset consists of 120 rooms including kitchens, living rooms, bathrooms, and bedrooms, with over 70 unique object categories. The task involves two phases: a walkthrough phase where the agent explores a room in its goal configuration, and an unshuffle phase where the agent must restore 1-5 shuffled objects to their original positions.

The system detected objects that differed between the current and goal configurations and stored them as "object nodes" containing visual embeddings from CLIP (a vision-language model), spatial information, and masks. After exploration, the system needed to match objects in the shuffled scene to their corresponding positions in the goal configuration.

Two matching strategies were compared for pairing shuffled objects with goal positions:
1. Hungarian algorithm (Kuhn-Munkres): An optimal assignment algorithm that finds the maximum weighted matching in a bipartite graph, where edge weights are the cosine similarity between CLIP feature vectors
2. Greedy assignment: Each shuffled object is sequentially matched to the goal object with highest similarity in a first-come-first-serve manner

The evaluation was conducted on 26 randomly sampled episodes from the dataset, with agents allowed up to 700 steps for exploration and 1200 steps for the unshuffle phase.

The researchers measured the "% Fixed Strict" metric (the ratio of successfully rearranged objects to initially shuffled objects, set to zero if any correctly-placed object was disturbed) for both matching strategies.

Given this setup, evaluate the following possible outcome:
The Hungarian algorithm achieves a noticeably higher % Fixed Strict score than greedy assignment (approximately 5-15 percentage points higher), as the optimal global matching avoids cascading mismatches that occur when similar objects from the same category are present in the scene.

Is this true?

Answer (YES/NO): YES